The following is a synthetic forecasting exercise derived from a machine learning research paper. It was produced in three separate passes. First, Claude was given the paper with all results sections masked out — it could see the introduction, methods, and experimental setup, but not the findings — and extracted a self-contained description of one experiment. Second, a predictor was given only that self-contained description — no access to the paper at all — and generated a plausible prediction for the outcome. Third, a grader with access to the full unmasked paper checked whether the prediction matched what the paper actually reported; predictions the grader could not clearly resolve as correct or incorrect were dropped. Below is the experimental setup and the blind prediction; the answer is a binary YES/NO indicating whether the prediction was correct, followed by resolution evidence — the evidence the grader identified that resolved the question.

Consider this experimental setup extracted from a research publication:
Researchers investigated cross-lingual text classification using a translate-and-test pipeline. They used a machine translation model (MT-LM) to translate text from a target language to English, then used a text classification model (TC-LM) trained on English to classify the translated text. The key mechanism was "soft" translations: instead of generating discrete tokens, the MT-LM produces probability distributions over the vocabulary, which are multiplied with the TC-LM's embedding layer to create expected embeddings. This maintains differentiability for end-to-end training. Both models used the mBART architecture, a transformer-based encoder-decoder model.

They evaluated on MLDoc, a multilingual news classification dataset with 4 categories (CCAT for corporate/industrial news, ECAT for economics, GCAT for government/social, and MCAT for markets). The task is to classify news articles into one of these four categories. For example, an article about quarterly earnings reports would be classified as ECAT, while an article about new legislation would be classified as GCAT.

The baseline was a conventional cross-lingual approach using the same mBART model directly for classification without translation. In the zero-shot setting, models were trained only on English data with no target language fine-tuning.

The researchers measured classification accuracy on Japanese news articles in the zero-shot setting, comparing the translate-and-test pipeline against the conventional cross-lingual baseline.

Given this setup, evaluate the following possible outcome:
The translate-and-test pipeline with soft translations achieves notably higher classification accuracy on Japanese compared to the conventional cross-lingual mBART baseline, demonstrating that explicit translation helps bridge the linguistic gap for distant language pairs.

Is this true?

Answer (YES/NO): NO